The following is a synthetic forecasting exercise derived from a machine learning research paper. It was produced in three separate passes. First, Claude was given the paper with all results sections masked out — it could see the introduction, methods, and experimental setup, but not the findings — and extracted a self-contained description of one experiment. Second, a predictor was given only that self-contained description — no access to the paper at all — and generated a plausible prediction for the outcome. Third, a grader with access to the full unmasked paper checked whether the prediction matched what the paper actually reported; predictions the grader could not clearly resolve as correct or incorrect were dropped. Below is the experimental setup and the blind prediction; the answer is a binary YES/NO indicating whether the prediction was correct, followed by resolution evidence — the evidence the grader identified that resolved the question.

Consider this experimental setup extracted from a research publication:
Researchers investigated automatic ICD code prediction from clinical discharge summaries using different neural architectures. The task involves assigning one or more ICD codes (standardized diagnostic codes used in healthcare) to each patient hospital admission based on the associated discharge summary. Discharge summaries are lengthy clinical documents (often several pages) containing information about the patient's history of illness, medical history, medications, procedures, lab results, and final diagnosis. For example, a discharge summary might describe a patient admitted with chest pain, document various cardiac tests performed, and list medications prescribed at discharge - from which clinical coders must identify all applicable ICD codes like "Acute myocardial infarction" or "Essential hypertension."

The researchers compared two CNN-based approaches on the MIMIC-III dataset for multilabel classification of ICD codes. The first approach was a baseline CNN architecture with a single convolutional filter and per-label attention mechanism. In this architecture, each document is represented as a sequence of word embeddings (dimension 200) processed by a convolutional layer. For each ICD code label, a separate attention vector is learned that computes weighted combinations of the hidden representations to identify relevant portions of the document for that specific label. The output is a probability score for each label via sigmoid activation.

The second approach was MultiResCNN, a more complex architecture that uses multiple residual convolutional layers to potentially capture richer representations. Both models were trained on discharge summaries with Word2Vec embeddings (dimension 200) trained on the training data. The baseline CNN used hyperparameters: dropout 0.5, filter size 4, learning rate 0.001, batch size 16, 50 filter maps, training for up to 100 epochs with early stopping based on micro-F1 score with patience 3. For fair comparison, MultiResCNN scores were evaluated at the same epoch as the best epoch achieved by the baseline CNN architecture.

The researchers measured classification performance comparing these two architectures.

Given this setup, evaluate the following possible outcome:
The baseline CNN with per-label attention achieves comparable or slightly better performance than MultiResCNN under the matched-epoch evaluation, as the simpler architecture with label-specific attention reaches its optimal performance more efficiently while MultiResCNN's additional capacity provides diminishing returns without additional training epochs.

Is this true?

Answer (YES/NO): NO